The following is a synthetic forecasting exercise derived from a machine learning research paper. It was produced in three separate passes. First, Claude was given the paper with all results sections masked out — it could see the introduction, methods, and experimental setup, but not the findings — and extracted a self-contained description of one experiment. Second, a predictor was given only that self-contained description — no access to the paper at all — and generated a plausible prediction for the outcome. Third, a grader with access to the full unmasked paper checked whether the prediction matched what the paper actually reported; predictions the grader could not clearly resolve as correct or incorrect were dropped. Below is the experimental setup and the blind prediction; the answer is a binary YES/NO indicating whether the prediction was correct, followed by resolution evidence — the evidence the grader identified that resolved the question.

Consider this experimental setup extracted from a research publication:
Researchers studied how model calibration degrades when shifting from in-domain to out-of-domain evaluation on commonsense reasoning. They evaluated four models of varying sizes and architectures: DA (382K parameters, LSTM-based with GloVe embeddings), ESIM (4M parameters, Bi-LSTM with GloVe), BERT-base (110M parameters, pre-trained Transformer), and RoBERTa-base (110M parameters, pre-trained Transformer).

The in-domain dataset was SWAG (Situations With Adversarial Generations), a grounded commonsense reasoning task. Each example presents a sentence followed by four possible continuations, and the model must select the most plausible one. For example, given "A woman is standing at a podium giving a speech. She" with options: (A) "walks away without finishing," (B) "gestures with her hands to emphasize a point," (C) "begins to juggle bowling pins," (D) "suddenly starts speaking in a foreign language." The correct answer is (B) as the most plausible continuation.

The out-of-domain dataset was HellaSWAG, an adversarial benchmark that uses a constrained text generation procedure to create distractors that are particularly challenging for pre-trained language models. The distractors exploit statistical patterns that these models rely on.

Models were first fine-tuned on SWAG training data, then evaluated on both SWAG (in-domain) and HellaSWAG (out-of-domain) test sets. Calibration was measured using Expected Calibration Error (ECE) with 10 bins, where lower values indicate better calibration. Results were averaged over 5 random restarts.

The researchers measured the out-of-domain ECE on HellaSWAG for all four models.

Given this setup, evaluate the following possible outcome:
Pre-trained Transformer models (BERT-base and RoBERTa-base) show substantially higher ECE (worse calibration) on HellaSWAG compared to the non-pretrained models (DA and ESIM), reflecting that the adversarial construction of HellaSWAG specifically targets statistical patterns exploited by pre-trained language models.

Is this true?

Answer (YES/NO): NO